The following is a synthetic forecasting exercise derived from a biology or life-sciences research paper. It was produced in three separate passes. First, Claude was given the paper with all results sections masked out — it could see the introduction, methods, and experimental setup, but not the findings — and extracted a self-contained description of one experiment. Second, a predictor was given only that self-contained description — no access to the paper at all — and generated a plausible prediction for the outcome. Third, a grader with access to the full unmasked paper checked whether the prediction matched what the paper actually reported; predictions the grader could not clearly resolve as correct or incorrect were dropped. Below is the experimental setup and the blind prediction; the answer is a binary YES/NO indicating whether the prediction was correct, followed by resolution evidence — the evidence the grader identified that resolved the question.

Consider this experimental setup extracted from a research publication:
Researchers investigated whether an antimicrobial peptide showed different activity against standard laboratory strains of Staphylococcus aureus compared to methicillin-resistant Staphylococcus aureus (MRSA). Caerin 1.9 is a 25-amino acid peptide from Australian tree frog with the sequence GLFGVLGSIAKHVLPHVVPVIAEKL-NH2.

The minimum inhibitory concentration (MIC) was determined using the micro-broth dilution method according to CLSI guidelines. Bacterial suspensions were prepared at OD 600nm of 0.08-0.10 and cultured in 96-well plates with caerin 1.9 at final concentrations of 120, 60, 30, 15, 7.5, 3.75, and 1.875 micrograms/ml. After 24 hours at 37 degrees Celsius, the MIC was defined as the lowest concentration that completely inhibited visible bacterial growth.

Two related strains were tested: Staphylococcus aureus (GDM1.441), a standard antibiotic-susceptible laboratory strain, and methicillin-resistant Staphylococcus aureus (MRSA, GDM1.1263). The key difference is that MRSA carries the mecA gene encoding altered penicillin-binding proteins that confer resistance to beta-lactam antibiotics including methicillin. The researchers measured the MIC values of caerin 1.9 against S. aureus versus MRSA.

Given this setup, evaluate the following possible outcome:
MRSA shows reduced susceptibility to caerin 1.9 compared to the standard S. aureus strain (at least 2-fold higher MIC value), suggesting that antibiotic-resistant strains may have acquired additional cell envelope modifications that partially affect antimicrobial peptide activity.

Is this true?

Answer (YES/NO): NO